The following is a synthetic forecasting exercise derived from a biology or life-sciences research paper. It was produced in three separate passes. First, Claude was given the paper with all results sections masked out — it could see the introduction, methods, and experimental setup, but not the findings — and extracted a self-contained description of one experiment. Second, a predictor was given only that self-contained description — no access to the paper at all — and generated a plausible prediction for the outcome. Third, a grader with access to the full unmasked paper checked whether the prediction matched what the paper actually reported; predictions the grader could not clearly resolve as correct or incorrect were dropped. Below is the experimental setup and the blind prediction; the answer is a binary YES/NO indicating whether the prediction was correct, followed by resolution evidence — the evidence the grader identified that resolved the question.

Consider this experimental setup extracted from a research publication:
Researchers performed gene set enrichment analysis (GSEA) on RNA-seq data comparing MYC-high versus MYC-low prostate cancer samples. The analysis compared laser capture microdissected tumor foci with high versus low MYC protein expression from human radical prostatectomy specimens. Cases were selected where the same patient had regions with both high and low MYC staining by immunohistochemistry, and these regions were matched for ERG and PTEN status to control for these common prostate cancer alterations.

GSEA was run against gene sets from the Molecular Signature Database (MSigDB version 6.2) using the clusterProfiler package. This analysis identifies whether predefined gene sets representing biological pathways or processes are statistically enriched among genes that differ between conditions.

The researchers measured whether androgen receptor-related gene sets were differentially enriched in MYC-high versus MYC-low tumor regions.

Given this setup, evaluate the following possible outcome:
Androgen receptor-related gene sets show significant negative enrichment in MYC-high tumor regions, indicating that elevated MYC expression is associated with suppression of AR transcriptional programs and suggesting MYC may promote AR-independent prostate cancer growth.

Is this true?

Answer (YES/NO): NO